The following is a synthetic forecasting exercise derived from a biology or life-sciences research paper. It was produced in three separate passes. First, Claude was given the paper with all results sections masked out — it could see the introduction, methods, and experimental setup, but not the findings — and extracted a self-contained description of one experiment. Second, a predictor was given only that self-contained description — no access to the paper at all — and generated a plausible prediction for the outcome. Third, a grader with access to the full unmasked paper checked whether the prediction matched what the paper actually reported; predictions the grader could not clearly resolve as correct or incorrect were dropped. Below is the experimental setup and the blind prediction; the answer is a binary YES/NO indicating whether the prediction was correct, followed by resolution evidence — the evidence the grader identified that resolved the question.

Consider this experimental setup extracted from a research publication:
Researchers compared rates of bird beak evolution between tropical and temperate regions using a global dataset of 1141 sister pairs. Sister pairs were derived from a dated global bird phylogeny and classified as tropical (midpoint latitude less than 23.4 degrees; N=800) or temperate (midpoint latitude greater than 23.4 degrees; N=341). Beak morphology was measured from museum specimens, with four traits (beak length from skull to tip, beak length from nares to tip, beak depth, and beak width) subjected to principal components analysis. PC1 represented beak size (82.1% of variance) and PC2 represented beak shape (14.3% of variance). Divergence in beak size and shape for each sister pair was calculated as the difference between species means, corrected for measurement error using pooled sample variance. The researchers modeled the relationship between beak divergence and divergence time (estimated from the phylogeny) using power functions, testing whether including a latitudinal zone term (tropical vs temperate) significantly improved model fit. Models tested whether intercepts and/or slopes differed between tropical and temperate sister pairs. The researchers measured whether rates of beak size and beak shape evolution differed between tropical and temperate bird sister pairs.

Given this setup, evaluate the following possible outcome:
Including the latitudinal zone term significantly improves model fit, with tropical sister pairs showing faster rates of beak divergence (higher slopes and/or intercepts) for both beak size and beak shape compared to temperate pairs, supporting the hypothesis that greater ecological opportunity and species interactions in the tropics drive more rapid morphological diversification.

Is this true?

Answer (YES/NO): NO